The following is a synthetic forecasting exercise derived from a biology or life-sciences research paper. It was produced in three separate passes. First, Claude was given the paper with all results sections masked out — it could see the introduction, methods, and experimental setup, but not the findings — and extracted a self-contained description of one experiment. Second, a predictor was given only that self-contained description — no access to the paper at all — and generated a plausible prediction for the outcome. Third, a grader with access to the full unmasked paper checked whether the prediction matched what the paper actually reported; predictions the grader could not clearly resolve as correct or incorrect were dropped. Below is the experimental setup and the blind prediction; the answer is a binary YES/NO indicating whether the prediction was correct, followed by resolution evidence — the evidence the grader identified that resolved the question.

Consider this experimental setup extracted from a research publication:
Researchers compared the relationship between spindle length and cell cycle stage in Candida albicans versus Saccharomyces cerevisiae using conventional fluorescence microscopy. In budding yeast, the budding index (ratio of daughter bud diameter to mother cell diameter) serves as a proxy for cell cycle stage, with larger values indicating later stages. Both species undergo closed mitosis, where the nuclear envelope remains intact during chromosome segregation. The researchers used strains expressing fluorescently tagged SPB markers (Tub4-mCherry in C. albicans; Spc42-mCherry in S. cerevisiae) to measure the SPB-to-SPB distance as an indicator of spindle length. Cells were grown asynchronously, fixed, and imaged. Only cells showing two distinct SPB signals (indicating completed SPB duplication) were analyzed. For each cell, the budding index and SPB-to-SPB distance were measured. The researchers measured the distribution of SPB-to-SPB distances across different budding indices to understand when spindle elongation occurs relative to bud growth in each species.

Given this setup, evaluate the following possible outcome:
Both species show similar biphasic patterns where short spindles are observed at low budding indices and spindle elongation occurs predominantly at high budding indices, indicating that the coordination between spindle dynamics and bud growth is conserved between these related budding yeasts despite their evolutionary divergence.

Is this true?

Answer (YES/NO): NO